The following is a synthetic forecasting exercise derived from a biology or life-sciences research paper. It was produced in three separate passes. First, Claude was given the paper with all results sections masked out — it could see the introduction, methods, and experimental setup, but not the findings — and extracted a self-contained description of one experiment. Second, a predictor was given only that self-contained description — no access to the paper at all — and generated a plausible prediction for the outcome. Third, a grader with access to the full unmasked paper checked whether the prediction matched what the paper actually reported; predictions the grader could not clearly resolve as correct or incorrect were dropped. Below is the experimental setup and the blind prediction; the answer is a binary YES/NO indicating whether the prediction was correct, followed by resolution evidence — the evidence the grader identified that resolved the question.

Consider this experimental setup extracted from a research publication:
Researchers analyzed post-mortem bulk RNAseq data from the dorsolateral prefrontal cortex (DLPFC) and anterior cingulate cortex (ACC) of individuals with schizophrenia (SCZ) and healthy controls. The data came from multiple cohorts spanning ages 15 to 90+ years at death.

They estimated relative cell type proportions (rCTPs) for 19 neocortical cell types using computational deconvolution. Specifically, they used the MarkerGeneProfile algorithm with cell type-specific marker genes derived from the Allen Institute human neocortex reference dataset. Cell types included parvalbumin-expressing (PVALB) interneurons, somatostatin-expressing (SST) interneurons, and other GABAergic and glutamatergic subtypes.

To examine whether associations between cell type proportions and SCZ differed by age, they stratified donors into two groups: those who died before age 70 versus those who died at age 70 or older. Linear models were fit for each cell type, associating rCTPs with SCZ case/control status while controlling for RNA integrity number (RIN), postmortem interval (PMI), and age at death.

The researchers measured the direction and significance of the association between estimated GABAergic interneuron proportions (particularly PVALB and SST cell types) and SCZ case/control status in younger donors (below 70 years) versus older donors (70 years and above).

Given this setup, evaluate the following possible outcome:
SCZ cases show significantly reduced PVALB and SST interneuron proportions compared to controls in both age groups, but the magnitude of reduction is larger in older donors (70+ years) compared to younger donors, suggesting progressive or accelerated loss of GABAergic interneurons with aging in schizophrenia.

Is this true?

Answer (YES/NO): NO